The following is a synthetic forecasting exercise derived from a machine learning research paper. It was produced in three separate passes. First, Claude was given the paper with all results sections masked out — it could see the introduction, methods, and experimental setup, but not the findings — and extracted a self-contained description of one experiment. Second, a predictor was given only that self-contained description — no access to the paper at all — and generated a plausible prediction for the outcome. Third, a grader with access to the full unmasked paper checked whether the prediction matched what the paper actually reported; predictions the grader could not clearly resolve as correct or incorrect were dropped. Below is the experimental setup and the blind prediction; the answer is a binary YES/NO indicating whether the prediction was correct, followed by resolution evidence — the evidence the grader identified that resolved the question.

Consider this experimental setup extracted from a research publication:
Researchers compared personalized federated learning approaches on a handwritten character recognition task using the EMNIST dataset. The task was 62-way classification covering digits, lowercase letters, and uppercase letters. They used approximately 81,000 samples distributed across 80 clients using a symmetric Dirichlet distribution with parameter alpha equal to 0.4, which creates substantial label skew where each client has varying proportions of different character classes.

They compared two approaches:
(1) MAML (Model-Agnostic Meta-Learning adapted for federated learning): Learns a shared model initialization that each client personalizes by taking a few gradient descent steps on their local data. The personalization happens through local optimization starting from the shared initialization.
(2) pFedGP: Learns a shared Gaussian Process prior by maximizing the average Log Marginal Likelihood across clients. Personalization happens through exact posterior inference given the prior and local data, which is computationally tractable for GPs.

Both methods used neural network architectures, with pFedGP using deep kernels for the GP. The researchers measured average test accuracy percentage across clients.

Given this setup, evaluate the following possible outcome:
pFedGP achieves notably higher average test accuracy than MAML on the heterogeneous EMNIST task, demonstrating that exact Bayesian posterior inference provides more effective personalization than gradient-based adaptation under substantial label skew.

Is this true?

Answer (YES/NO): NO